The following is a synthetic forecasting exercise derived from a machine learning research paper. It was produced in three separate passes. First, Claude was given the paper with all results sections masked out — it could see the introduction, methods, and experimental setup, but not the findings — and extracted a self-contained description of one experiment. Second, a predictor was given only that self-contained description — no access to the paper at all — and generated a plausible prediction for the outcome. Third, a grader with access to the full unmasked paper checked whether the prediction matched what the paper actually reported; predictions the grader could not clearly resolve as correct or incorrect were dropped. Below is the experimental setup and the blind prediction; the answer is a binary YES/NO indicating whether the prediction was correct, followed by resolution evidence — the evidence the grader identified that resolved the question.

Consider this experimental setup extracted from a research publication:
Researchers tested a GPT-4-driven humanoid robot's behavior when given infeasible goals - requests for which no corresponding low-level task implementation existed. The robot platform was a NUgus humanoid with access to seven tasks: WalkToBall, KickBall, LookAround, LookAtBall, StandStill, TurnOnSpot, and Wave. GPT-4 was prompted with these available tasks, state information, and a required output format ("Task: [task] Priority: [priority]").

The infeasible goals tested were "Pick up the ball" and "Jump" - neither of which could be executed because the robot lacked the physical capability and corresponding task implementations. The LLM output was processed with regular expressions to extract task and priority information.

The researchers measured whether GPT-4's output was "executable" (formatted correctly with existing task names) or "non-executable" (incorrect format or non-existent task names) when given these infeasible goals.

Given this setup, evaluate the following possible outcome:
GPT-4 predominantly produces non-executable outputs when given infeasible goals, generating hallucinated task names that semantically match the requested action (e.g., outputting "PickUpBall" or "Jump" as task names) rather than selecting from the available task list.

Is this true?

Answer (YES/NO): NO